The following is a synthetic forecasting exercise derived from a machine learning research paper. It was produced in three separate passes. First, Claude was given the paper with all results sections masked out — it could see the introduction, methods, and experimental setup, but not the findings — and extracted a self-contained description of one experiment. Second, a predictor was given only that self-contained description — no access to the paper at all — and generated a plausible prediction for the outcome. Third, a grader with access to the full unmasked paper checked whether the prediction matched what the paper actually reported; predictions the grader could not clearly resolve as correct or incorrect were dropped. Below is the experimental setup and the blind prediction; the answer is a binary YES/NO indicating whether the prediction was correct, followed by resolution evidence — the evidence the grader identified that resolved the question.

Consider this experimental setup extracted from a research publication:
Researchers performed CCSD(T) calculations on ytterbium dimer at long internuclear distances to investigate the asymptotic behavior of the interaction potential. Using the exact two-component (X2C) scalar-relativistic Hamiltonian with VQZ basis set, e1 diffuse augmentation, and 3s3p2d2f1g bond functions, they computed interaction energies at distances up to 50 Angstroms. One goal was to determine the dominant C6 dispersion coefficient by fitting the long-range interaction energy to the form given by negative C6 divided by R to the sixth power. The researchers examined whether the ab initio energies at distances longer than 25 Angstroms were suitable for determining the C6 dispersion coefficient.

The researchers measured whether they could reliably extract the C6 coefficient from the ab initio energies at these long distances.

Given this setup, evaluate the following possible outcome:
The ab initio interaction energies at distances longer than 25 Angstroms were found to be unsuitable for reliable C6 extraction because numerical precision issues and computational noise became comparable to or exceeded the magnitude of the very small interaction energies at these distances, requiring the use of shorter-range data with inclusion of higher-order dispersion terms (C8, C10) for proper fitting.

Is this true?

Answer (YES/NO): NO